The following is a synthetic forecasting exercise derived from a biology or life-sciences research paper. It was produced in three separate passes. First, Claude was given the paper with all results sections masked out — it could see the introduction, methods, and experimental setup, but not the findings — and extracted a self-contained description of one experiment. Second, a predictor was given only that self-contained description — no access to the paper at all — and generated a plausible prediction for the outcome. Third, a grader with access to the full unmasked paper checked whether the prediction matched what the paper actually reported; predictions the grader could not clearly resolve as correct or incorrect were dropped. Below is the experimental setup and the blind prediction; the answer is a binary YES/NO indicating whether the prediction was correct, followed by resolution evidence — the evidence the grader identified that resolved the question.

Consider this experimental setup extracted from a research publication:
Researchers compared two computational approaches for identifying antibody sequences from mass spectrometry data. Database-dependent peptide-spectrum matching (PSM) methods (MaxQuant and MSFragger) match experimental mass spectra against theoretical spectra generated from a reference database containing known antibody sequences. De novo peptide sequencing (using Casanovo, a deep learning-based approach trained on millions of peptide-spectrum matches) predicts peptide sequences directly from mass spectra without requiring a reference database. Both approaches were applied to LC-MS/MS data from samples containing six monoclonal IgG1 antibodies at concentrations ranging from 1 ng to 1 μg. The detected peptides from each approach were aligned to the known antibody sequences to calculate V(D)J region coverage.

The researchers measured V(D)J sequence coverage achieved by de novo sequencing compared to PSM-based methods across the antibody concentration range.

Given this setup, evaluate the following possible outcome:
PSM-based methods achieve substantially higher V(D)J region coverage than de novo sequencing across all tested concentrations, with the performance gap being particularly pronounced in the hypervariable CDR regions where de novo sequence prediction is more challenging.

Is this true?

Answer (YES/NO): NO